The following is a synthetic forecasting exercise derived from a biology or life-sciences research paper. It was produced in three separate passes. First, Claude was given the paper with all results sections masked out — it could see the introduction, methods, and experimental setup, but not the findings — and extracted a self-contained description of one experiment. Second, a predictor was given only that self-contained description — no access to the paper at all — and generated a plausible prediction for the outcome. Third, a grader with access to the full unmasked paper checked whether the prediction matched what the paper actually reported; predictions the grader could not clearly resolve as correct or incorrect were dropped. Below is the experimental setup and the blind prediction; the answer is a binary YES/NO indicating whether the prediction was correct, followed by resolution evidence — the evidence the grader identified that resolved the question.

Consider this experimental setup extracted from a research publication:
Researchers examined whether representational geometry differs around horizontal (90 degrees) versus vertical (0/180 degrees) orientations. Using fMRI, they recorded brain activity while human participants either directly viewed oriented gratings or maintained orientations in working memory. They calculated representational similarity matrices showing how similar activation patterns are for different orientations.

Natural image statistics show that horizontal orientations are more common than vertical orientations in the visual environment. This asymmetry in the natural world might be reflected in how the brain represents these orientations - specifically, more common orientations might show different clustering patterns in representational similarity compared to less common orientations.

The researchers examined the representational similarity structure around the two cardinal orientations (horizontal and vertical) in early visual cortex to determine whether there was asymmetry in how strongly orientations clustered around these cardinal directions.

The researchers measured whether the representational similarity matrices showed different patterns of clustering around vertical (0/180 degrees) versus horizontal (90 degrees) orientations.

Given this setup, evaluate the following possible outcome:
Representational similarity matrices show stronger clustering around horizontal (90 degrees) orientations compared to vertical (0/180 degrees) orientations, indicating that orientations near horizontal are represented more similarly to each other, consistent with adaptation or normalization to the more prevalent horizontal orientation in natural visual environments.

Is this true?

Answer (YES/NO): NO